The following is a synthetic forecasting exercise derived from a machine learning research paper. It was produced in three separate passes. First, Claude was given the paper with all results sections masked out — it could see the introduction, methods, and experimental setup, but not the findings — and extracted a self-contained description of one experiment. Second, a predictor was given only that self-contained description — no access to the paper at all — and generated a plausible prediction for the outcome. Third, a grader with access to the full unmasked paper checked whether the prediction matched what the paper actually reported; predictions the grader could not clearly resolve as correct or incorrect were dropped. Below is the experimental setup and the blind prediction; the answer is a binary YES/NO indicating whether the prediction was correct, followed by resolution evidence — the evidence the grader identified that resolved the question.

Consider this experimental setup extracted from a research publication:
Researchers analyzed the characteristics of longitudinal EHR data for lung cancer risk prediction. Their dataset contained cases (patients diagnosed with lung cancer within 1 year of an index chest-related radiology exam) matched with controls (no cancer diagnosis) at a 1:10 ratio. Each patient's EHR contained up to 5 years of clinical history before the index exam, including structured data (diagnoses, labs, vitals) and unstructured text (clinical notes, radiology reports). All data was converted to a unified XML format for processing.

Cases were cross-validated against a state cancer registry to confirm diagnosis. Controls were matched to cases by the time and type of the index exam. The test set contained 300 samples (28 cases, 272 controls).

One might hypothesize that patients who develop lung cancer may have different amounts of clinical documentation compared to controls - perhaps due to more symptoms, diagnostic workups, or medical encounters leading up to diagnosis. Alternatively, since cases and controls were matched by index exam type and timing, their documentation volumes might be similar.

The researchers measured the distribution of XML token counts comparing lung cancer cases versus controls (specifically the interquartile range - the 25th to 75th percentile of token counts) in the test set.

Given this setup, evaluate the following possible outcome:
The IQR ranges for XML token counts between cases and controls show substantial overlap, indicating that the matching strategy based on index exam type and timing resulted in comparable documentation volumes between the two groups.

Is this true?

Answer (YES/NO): YES